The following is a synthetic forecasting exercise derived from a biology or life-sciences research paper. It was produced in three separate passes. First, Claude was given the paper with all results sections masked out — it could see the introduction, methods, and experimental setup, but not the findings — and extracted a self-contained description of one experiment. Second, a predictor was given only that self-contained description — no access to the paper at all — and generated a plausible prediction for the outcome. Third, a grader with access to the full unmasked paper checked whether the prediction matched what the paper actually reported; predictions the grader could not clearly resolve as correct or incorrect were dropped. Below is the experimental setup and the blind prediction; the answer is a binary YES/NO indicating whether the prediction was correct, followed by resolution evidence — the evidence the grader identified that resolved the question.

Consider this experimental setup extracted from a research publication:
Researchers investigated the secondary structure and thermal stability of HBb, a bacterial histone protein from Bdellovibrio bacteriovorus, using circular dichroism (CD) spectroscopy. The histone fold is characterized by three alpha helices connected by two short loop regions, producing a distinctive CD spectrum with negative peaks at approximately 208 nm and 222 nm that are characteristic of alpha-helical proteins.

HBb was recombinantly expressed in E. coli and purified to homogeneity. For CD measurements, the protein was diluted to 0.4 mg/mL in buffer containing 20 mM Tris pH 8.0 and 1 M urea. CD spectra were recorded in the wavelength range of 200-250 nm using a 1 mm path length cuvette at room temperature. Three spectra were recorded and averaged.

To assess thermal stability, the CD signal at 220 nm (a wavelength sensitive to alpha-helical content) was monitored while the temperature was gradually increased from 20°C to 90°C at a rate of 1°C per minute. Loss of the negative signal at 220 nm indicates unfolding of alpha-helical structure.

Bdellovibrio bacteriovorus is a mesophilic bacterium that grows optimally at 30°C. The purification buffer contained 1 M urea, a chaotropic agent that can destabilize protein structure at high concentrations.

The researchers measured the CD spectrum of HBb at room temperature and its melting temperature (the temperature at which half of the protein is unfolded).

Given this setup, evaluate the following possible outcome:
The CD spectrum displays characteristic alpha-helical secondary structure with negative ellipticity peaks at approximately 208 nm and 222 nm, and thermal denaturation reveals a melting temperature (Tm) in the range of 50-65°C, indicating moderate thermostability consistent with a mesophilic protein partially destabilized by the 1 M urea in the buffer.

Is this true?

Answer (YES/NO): YES